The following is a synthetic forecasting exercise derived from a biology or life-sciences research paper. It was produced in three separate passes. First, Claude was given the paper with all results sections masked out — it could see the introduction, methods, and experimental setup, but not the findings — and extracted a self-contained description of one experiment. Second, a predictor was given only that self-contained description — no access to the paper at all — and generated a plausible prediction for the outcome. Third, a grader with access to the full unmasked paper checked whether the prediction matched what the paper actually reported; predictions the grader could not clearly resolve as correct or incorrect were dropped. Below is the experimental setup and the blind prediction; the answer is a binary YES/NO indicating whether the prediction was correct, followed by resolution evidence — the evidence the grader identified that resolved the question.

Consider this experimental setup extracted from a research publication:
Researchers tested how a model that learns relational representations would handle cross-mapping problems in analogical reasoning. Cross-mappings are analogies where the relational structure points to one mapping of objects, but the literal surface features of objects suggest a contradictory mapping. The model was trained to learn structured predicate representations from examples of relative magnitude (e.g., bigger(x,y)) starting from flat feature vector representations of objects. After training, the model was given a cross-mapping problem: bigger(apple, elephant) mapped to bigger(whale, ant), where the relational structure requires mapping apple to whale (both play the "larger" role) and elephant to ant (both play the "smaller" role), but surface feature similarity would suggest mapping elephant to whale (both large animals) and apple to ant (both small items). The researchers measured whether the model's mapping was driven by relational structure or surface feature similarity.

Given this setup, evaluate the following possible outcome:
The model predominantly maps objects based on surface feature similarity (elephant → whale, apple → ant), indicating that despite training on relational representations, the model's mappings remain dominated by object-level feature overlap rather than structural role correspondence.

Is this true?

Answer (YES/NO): NO